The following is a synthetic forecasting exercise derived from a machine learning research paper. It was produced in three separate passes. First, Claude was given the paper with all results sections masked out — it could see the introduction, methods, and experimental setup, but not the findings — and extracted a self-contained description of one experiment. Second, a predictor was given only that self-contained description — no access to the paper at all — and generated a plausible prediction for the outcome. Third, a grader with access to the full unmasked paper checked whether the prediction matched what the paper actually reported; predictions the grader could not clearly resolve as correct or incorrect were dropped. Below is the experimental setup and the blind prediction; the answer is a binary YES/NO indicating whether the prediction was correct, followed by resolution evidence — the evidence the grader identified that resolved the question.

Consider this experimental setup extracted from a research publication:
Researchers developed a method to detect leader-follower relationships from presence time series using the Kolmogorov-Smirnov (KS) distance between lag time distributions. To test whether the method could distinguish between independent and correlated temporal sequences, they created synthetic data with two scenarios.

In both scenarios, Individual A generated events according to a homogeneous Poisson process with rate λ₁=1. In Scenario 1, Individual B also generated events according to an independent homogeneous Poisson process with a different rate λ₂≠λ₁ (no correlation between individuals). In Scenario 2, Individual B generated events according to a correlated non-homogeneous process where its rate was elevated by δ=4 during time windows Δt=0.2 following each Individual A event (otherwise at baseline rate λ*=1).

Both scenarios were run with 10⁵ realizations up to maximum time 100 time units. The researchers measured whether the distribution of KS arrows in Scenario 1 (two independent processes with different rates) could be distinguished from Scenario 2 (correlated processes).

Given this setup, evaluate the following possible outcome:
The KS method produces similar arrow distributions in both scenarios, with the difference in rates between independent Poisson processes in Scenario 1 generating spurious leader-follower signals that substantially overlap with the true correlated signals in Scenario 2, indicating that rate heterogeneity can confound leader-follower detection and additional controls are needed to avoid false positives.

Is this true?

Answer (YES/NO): NO